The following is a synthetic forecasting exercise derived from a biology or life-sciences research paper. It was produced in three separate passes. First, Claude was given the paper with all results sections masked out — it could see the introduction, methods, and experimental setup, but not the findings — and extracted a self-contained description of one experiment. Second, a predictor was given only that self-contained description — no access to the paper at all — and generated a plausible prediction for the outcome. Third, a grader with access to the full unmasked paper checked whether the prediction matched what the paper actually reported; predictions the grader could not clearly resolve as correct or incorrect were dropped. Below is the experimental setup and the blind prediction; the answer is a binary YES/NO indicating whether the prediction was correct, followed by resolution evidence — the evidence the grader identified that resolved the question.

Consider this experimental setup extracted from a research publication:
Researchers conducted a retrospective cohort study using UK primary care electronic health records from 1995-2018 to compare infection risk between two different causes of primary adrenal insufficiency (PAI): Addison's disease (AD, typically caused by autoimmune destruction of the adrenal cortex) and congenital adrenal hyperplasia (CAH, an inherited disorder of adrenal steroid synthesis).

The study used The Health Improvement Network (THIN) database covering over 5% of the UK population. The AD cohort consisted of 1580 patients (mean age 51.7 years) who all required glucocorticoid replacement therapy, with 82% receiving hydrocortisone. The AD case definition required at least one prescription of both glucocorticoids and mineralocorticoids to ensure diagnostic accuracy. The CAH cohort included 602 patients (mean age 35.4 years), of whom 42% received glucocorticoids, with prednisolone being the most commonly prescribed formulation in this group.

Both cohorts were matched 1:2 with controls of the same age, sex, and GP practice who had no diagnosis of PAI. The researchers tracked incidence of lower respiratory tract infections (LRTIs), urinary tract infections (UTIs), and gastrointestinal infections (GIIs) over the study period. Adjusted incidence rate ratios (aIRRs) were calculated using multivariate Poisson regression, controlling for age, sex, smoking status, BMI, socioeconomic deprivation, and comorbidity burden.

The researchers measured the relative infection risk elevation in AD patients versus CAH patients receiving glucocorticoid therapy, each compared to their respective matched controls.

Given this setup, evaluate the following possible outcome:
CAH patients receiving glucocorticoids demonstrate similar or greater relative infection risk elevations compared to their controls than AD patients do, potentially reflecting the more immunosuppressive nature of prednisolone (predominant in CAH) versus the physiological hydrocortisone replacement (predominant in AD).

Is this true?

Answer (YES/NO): NO